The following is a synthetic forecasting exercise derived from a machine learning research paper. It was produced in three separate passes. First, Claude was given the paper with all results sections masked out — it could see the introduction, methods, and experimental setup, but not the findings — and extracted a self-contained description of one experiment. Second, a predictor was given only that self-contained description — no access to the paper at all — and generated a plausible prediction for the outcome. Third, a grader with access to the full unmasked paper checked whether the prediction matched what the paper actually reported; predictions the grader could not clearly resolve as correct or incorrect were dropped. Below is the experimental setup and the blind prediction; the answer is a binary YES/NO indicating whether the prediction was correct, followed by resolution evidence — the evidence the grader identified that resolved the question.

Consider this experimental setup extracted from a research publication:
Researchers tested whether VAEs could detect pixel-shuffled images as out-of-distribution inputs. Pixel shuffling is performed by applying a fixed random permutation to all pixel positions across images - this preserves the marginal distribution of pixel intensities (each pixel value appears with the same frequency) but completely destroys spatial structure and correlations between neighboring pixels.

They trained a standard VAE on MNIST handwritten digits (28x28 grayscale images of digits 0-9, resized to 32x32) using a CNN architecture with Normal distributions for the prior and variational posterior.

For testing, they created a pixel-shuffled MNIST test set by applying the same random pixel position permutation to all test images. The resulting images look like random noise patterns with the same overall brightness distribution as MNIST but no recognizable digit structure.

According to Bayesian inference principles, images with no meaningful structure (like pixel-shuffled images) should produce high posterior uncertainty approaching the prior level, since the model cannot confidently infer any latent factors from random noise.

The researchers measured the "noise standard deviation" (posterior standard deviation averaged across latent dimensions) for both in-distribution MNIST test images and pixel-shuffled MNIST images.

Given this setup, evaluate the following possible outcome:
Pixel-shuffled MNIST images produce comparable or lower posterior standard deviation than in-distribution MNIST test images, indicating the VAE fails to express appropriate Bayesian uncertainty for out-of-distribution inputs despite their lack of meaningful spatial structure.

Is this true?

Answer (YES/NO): YES